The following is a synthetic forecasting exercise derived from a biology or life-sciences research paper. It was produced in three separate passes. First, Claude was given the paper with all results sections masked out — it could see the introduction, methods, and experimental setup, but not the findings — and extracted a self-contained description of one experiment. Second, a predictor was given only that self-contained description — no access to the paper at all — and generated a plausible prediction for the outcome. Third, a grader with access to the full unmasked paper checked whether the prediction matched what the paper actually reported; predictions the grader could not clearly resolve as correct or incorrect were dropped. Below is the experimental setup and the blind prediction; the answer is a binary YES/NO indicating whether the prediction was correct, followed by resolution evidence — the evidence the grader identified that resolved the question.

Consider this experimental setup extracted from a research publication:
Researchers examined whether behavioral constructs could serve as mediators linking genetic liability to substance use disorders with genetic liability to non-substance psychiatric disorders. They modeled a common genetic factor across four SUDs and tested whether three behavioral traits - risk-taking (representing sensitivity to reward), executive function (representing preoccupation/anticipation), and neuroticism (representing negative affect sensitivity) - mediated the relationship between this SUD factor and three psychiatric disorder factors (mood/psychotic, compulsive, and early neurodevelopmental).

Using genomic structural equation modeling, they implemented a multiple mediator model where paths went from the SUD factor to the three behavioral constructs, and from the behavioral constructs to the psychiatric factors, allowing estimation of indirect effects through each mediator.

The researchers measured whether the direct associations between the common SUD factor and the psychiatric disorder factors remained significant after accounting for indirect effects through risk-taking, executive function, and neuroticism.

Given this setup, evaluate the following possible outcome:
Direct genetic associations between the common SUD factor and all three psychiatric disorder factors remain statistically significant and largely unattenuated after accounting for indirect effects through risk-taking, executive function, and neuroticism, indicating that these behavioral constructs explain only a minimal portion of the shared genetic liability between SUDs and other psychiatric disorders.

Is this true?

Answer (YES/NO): NO